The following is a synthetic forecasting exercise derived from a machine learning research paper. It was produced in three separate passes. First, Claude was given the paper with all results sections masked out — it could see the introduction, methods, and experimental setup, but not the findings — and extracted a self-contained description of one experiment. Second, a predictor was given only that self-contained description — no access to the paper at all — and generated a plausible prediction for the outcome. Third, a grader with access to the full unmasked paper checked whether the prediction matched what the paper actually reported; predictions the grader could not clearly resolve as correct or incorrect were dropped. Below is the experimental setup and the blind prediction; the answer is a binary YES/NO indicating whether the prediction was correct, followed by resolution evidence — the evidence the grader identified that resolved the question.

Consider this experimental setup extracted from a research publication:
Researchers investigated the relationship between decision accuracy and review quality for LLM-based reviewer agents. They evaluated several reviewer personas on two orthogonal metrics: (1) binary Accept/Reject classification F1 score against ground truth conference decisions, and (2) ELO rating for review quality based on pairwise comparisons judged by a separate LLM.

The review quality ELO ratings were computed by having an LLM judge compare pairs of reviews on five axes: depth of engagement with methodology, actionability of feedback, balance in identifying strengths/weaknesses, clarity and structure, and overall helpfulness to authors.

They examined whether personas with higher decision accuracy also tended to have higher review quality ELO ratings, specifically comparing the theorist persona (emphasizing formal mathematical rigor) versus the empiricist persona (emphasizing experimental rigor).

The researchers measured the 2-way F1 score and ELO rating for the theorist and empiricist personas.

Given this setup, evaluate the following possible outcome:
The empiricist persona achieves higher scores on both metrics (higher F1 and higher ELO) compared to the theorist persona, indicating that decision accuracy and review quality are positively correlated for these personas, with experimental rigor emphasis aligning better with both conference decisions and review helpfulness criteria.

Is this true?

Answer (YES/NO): NO